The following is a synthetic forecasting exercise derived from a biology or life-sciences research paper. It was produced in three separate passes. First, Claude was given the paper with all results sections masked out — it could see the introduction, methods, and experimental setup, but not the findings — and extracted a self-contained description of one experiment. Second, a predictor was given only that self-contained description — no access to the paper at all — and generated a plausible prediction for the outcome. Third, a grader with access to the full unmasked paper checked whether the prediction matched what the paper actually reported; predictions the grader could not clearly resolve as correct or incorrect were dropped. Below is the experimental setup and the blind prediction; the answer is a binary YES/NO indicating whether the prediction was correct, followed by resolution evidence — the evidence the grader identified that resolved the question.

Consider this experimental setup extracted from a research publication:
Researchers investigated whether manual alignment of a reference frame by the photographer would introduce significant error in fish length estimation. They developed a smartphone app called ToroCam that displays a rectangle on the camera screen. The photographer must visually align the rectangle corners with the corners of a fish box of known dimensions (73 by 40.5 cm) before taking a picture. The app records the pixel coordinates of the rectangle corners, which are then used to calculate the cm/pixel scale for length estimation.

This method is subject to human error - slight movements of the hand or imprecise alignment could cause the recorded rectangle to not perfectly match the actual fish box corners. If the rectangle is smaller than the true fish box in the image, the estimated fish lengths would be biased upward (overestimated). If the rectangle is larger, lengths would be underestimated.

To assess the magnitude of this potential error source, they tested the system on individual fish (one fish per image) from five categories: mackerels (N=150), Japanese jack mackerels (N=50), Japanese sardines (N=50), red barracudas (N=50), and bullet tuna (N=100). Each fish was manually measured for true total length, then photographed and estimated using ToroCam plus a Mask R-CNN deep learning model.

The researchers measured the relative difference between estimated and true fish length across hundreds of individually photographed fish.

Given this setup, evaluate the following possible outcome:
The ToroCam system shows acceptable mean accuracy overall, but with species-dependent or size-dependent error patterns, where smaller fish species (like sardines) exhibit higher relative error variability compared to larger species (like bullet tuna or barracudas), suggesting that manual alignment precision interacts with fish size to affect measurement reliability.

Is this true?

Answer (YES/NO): NO